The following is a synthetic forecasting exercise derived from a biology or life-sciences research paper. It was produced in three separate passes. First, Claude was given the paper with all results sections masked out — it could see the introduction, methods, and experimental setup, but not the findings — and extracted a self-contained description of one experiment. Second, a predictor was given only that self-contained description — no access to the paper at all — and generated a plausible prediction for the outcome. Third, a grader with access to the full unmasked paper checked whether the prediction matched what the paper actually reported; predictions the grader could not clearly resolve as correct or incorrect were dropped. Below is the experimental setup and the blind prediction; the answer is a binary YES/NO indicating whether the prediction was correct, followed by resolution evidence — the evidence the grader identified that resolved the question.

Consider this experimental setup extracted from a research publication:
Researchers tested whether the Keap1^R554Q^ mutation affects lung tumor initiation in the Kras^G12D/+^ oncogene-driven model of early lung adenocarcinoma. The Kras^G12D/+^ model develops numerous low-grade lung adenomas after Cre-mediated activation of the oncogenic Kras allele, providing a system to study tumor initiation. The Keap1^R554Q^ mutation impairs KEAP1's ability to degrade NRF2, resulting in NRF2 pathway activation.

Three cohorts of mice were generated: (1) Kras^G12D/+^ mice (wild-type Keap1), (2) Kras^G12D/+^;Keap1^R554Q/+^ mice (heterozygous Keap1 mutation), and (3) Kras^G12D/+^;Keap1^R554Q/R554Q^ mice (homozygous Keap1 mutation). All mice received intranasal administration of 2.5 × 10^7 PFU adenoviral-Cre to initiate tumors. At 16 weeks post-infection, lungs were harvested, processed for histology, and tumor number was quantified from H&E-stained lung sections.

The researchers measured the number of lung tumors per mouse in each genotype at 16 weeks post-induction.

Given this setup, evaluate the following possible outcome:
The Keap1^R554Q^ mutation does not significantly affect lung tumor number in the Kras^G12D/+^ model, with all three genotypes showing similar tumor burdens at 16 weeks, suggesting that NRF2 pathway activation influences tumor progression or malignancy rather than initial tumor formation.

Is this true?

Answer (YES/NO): NO